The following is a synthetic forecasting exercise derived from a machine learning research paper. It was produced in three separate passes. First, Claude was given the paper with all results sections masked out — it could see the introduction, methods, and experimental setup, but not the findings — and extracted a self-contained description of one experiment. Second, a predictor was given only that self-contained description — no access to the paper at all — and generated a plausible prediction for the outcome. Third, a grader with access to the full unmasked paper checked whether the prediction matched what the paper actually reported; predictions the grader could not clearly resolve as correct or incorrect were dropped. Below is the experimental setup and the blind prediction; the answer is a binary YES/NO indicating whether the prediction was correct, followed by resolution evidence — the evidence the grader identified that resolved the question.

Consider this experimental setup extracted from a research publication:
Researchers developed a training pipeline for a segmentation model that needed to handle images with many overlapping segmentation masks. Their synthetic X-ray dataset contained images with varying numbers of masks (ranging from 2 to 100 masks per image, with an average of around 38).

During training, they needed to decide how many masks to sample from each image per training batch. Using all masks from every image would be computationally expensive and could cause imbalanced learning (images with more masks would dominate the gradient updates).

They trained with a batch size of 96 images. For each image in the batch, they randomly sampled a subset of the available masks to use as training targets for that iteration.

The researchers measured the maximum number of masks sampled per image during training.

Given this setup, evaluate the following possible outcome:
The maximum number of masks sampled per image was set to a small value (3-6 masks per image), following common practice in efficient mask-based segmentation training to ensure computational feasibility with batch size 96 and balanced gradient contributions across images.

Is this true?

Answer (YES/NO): NO